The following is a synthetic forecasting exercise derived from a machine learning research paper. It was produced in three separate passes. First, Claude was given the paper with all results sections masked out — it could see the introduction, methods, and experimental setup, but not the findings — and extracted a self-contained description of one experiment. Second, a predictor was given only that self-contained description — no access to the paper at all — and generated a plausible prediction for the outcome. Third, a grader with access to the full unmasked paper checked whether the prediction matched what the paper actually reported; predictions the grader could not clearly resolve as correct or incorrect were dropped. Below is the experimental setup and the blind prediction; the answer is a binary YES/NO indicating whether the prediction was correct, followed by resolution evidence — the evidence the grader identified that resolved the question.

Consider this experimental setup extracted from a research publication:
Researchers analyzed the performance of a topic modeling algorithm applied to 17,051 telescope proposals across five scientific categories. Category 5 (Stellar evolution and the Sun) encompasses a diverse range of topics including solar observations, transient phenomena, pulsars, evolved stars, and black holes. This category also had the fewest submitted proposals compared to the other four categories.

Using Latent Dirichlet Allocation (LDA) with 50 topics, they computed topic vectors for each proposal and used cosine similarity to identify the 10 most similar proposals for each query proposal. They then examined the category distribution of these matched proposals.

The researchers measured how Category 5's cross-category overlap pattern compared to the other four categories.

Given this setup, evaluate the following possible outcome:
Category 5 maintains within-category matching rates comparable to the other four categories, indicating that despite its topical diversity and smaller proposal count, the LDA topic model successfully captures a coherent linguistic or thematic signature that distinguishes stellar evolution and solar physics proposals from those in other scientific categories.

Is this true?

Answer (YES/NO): NO